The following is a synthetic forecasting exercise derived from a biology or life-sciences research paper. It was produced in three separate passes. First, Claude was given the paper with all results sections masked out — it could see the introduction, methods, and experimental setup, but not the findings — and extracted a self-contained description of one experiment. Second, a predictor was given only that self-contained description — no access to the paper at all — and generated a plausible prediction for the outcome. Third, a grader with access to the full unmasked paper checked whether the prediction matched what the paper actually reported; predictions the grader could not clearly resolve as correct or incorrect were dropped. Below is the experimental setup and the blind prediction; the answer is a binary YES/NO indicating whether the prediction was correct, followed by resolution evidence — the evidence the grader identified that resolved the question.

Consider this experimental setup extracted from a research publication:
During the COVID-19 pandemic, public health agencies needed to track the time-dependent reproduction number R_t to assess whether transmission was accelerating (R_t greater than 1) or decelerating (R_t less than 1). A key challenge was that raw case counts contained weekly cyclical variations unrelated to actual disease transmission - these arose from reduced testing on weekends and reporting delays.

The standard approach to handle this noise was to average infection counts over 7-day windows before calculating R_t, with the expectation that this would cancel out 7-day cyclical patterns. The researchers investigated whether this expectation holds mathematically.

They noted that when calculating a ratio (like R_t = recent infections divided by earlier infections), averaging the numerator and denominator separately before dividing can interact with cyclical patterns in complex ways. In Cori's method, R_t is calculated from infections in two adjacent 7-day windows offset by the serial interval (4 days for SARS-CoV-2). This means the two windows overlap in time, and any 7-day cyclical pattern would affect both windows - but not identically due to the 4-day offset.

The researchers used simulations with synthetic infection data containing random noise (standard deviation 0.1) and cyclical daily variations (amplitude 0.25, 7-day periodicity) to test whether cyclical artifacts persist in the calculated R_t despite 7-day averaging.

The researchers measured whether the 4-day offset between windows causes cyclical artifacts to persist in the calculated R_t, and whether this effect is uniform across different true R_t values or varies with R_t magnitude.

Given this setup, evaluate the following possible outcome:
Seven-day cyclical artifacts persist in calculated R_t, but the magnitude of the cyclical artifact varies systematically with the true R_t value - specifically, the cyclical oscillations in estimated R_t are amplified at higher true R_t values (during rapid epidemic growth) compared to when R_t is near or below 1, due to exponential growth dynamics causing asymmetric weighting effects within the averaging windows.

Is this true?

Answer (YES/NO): NO